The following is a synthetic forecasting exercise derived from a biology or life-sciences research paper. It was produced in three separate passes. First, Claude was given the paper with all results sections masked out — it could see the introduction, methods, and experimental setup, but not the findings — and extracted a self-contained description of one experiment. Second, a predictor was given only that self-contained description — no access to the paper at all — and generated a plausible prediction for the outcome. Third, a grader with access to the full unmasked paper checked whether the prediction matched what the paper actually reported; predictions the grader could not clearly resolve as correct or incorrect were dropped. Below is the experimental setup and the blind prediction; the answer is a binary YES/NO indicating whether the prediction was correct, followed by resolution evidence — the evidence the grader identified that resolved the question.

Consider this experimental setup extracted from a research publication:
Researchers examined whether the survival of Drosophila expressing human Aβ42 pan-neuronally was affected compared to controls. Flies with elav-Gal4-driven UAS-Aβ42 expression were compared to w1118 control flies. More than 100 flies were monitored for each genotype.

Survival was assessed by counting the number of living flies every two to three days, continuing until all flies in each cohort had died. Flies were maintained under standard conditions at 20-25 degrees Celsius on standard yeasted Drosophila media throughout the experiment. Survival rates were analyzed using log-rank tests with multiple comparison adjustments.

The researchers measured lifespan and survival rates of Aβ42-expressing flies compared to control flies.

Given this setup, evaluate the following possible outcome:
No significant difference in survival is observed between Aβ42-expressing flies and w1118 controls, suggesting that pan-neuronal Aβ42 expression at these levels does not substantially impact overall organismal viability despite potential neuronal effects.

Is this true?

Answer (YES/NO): NO